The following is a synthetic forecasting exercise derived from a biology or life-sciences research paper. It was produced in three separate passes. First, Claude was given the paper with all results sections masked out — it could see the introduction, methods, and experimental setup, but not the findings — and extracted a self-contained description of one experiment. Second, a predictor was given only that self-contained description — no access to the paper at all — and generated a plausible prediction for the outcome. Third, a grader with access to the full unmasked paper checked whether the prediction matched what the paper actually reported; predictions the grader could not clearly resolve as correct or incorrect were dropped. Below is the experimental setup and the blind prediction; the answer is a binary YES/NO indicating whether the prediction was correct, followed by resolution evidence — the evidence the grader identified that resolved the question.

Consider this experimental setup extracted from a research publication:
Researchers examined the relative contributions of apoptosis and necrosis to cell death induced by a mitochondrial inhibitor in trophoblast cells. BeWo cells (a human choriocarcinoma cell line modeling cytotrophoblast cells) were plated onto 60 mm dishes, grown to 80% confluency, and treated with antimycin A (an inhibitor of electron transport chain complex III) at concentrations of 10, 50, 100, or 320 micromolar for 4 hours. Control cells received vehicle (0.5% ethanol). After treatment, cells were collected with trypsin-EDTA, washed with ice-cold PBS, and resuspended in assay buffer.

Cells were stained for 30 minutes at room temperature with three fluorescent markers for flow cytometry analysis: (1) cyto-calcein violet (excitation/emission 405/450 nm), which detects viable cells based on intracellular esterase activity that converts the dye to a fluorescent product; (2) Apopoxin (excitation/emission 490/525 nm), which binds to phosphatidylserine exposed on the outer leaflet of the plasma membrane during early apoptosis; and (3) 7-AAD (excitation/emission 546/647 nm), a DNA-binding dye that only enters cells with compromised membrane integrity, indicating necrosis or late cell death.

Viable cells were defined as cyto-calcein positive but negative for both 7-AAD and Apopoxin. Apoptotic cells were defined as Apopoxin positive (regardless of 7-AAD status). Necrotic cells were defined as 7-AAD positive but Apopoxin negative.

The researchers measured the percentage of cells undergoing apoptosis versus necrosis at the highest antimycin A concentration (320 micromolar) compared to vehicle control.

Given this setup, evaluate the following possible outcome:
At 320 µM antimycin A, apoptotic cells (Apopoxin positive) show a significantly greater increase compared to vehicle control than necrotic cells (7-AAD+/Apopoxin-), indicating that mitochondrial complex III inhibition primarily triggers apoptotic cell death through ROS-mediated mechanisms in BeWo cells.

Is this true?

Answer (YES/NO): NO